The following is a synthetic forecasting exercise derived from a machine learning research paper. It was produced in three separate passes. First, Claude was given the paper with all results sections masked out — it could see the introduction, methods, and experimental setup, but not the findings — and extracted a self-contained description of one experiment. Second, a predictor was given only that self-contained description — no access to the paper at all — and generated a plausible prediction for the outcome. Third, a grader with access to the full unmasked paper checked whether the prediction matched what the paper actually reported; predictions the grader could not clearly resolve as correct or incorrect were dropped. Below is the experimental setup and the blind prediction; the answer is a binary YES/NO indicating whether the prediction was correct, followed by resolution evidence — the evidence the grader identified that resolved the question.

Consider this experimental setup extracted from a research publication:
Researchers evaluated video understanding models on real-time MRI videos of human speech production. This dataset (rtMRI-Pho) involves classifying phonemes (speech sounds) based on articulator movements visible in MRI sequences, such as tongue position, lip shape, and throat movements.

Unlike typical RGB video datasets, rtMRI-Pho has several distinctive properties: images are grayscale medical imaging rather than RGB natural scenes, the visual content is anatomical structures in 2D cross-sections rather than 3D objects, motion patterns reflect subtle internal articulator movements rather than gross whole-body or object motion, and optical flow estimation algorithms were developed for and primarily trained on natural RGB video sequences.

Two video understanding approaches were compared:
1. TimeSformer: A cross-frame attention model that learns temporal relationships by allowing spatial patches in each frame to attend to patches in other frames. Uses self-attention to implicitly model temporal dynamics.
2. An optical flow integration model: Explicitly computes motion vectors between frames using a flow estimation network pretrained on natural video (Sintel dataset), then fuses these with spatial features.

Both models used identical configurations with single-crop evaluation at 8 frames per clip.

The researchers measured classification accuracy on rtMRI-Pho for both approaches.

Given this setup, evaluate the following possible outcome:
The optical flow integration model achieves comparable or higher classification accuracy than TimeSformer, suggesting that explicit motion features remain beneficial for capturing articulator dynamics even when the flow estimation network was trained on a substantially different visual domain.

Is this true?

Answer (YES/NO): NO